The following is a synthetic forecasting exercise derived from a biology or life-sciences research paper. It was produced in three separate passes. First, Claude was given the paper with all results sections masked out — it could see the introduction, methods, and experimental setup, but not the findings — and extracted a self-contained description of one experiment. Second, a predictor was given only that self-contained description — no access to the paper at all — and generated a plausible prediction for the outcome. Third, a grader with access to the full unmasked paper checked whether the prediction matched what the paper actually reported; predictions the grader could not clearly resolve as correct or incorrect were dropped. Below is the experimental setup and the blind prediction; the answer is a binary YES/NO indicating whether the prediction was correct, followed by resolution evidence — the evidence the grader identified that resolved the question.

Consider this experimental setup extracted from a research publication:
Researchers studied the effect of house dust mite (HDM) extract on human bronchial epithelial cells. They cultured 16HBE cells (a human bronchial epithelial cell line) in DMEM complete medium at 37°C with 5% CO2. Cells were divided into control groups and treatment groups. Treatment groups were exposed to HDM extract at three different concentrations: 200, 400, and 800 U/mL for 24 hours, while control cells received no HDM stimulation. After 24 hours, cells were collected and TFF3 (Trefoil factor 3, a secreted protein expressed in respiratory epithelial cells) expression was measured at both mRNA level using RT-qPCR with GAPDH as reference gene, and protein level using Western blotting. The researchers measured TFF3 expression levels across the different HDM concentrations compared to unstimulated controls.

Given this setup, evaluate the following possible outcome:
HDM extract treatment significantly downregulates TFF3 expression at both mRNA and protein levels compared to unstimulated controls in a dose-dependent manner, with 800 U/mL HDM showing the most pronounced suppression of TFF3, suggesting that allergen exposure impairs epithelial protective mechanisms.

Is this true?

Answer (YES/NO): NO